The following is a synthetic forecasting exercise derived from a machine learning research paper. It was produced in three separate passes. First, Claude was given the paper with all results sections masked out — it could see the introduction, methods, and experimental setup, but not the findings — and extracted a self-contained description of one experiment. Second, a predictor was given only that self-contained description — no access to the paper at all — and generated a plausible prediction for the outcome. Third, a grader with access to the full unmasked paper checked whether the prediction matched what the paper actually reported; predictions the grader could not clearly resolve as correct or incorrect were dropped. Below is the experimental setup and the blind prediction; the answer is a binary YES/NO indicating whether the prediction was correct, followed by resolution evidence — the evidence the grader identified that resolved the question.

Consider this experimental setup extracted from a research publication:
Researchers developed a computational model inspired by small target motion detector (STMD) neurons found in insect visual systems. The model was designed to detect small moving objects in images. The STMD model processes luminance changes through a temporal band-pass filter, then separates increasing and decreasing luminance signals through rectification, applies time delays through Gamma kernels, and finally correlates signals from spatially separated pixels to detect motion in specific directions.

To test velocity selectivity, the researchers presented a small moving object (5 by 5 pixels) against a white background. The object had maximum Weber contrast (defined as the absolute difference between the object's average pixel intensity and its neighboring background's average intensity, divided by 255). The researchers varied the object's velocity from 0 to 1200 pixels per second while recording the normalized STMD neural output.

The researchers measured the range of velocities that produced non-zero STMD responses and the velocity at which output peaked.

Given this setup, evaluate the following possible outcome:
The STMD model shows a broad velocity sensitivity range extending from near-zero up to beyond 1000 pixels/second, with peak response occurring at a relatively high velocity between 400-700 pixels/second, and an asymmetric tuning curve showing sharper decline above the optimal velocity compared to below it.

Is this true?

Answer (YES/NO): NO